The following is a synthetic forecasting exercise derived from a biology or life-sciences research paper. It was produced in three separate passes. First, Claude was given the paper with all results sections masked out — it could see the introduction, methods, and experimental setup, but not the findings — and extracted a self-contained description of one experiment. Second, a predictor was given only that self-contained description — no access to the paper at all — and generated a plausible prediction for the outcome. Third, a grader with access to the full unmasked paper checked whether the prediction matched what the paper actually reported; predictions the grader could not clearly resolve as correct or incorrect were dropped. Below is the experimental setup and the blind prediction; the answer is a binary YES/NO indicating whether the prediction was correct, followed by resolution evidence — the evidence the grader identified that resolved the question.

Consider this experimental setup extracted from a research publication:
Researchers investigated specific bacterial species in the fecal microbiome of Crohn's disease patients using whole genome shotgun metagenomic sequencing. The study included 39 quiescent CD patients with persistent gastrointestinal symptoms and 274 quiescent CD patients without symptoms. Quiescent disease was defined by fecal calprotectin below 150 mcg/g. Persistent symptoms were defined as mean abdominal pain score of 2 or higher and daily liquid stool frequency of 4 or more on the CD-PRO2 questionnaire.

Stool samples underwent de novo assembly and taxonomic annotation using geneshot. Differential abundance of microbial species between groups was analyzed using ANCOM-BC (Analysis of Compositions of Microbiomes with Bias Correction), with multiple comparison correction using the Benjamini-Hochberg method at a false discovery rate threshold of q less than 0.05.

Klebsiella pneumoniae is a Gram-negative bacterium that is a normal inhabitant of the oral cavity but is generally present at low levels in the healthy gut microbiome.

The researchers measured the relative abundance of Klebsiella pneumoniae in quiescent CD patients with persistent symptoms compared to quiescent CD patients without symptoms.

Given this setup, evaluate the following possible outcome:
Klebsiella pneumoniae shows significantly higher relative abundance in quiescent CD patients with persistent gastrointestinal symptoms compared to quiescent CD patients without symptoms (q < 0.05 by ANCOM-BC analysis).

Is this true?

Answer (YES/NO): YES